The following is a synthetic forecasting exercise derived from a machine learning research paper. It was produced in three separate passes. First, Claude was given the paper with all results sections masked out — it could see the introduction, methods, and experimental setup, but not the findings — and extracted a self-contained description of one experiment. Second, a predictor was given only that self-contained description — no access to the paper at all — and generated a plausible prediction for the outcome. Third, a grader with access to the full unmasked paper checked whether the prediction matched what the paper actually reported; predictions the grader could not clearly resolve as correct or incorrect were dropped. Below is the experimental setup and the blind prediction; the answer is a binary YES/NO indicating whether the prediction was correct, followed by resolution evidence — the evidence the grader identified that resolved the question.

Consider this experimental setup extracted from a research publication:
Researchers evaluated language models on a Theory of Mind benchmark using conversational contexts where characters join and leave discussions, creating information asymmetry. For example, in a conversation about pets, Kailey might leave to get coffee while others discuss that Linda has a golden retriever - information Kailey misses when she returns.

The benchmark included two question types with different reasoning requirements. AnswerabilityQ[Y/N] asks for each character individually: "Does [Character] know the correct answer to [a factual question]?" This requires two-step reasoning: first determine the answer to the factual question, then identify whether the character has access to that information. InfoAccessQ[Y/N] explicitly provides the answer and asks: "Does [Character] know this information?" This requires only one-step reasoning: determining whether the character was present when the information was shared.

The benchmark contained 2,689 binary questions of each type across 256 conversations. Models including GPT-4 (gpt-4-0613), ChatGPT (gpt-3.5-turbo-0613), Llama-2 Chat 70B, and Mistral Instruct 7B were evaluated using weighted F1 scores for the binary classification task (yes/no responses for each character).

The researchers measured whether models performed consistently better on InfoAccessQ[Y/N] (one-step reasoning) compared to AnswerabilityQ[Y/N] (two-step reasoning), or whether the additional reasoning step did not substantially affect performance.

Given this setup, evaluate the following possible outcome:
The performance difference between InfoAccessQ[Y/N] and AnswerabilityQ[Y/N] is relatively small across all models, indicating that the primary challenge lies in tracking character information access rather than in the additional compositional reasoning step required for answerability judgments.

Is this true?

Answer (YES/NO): NO